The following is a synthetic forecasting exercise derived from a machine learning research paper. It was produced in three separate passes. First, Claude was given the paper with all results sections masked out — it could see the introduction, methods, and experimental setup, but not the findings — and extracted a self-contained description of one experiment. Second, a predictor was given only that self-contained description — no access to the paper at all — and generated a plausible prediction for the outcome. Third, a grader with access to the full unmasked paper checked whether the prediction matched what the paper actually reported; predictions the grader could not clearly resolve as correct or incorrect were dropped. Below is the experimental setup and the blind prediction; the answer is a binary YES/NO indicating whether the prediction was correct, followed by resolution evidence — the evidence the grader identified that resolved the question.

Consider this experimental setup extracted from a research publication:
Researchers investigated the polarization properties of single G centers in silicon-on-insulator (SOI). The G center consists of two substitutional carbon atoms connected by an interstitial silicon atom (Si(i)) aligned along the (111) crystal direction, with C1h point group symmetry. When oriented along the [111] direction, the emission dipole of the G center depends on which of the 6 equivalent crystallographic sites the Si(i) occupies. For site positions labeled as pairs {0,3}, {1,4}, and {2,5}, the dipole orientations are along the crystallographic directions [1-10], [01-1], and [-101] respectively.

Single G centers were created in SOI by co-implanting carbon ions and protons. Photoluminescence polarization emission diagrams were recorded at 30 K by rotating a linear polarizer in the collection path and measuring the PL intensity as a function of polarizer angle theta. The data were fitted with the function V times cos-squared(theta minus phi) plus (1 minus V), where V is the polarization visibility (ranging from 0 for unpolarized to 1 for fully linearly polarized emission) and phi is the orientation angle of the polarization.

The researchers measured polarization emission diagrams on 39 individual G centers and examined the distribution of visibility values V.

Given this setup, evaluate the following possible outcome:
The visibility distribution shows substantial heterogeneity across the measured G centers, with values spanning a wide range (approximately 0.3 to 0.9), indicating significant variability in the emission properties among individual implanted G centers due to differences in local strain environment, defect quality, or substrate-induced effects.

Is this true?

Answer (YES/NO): NO